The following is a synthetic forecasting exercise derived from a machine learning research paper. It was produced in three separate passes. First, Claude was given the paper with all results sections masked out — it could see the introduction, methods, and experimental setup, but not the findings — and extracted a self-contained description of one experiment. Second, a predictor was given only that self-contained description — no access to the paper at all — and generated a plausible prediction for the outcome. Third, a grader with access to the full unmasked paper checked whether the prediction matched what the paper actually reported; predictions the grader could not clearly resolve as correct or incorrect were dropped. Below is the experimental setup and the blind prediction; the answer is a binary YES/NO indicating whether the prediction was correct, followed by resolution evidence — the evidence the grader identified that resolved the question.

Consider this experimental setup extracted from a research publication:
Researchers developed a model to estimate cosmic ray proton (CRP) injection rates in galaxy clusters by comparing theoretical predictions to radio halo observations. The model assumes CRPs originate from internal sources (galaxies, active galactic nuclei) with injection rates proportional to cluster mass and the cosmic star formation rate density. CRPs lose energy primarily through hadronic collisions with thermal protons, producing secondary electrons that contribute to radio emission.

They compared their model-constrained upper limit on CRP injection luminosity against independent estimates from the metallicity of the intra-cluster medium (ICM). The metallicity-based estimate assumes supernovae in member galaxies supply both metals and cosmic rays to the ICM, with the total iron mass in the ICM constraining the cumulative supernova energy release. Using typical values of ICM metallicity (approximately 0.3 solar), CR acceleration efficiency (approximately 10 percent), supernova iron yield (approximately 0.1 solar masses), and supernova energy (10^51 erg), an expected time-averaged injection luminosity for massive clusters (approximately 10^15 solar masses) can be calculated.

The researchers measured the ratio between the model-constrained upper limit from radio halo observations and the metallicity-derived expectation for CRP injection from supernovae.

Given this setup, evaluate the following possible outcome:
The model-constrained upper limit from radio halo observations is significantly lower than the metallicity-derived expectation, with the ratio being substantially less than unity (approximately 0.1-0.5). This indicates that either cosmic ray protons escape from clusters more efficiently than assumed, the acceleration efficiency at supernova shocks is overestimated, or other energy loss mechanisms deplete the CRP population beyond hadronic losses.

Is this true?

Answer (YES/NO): NO